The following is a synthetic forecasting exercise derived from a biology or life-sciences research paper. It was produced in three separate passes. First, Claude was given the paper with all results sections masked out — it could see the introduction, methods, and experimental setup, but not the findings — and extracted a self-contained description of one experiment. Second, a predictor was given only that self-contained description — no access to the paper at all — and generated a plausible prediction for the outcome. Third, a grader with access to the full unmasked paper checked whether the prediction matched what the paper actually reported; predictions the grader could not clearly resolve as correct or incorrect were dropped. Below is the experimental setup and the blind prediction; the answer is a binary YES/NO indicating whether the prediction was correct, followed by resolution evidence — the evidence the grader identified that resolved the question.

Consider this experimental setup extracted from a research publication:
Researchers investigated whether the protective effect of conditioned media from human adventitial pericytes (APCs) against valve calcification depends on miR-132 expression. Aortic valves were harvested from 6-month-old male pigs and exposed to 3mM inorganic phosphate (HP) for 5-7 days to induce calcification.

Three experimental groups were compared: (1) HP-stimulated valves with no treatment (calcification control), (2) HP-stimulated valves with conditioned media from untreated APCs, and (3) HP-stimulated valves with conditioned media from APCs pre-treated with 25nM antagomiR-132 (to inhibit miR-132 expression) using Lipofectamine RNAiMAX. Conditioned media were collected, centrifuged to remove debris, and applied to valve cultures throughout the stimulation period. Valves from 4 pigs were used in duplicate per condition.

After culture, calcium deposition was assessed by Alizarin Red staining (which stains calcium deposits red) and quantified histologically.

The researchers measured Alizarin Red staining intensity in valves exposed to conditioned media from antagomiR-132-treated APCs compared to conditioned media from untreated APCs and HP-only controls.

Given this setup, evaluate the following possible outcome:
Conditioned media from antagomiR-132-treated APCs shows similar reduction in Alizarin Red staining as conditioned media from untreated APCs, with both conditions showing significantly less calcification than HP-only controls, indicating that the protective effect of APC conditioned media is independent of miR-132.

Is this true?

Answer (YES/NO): YES